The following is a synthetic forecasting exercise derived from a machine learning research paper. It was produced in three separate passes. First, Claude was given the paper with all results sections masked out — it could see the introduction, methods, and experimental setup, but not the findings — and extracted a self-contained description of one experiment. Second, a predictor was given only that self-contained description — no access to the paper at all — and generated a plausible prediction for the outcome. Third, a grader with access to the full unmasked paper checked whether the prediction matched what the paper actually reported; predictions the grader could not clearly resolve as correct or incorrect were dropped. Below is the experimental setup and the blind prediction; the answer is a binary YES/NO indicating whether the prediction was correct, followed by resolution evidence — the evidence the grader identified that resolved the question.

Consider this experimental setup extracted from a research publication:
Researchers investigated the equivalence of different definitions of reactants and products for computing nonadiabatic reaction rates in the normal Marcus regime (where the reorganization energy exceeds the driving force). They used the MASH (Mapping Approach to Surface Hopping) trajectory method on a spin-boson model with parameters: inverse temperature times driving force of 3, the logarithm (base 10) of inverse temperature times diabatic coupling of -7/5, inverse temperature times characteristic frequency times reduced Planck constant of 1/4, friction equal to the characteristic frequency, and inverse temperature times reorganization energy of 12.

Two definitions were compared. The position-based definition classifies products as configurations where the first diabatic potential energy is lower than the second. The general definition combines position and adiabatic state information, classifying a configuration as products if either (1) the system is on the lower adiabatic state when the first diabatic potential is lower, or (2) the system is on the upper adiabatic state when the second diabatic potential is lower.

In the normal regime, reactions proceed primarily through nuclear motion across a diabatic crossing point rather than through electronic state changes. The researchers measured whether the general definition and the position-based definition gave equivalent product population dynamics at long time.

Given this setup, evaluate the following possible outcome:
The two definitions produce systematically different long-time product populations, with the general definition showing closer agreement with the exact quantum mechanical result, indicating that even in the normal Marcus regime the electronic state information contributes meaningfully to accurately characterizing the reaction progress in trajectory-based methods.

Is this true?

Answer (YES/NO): NO